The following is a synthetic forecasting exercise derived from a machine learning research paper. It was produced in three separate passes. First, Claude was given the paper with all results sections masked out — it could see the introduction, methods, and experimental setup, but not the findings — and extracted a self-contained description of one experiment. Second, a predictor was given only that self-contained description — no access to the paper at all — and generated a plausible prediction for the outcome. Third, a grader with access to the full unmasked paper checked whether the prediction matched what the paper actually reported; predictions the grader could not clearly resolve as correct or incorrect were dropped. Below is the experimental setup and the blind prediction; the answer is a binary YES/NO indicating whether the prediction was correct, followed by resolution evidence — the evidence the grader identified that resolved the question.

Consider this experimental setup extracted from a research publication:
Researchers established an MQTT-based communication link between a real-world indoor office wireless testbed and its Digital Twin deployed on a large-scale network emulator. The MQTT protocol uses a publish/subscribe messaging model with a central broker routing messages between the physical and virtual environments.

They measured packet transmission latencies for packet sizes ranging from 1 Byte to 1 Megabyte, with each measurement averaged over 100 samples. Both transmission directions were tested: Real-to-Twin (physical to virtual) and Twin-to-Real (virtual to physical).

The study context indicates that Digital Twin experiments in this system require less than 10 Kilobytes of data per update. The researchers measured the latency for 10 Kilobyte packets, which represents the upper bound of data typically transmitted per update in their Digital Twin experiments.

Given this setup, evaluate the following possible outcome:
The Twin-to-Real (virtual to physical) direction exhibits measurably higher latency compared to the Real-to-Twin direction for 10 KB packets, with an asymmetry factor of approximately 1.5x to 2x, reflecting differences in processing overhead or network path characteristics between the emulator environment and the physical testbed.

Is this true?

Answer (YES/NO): NO